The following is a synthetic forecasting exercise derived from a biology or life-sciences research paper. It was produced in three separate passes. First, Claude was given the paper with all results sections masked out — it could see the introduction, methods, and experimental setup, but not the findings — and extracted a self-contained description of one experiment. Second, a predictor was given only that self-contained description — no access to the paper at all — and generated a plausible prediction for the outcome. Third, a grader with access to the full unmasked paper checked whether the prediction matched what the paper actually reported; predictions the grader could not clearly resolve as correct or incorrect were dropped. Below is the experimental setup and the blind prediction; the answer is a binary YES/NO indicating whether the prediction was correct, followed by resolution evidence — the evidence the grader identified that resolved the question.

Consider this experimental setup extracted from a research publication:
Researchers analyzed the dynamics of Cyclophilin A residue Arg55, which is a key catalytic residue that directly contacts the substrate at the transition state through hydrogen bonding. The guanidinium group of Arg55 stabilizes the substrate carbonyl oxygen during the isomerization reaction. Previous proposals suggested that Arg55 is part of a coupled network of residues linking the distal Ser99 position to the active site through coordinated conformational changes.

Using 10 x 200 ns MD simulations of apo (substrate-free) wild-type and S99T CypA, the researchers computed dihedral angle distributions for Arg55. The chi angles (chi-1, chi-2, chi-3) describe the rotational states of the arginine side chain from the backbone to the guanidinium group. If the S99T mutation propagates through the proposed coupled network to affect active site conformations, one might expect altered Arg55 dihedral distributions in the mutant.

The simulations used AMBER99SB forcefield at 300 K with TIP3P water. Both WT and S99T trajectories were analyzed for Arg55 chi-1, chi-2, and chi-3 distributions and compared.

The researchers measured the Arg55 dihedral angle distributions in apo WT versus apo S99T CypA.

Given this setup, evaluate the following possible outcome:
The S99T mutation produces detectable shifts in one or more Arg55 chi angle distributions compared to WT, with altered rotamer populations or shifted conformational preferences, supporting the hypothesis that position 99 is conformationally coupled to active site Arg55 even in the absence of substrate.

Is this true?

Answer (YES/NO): NO